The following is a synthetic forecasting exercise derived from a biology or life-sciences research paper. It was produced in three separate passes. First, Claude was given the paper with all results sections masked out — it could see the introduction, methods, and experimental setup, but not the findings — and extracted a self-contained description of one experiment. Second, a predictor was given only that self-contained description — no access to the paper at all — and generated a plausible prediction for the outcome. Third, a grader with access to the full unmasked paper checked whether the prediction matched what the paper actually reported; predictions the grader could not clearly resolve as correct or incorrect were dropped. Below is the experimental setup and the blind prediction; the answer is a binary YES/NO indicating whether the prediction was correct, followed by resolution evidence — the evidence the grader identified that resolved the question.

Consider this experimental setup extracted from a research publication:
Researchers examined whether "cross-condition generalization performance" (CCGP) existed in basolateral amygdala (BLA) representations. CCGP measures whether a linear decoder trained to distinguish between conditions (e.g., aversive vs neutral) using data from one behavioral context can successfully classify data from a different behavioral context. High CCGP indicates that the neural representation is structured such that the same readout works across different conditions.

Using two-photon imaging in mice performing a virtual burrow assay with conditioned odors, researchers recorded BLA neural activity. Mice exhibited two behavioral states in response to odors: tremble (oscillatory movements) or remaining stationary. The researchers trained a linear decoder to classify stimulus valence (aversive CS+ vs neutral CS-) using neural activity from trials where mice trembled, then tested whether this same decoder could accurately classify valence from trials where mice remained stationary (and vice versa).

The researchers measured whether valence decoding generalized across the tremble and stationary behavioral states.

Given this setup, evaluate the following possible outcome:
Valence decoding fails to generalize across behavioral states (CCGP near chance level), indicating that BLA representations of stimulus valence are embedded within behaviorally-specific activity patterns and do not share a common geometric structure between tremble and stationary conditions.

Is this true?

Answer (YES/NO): NO